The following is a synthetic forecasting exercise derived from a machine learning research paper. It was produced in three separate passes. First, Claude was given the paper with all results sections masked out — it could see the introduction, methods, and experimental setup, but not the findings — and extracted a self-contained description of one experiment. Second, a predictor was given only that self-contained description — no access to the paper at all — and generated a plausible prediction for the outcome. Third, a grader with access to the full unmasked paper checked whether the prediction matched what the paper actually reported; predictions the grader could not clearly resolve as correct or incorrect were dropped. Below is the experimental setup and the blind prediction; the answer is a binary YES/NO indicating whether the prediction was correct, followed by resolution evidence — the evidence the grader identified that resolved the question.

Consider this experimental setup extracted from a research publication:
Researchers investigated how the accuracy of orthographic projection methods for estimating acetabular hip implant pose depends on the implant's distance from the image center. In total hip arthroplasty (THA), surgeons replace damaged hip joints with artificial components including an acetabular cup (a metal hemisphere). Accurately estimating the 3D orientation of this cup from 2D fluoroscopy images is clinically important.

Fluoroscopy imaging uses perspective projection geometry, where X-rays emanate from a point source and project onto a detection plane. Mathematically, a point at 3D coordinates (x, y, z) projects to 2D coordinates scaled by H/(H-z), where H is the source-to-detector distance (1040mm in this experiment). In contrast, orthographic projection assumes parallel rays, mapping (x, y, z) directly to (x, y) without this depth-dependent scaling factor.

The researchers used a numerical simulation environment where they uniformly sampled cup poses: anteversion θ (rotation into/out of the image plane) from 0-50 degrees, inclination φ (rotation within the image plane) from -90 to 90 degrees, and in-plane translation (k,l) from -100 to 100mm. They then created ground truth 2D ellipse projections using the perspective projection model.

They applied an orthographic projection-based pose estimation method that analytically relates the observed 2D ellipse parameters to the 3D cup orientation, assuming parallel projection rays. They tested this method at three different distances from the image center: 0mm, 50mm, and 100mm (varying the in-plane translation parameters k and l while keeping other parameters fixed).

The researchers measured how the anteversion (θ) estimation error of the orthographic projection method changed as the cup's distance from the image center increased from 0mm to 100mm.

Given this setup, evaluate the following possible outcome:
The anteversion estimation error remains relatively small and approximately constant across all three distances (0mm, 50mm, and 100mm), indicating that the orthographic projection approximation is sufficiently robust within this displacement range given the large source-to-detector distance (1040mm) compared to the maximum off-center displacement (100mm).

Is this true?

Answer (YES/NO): NO